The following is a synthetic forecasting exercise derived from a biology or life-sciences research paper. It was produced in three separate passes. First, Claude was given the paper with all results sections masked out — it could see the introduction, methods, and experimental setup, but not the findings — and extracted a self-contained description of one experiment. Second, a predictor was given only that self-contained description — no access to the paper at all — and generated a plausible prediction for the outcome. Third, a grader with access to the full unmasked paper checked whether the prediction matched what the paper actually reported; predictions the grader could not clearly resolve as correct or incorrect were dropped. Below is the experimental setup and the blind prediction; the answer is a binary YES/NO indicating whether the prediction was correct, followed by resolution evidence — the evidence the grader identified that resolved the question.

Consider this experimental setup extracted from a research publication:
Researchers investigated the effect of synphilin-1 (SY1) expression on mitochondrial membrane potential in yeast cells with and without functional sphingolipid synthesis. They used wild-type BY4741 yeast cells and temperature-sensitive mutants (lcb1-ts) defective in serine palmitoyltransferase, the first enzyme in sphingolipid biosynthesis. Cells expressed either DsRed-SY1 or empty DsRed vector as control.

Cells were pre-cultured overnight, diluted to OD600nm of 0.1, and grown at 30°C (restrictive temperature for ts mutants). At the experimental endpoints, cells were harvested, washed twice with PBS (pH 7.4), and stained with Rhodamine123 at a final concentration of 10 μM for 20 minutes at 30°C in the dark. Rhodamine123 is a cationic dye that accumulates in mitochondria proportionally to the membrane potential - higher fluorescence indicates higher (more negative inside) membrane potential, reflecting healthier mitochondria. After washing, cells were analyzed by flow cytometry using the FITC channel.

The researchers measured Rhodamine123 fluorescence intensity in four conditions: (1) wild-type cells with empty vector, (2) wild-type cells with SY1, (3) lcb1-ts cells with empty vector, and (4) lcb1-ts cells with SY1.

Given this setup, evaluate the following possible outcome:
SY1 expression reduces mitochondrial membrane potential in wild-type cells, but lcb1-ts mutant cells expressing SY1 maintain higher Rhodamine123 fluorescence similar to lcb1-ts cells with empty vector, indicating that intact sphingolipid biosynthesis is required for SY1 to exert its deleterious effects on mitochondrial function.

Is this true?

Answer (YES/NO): NO